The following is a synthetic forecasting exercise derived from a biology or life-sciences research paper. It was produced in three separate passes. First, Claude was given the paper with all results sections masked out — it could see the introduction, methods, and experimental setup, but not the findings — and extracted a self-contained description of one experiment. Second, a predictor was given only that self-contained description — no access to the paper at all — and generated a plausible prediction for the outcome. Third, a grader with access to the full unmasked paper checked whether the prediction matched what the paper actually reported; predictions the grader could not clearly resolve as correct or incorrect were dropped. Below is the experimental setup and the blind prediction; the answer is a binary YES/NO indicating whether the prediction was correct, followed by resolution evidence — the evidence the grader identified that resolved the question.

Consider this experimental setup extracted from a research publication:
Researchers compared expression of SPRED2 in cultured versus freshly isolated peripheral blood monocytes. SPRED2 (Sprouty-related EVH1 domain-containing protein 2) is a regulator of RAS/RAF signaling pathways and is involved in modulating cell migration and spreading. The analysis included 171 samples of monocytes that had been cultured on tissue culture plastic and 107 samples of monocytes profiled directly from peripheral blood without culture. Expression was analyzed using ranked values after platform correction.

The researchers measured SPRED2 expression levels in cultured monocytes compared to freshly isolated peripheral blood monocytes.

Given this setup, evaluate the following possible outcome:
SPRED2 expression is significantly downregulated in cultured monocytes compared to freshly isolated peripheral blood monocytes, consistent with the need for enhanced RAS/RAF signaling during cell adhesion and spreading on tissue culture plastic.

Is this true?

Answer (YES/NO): NO